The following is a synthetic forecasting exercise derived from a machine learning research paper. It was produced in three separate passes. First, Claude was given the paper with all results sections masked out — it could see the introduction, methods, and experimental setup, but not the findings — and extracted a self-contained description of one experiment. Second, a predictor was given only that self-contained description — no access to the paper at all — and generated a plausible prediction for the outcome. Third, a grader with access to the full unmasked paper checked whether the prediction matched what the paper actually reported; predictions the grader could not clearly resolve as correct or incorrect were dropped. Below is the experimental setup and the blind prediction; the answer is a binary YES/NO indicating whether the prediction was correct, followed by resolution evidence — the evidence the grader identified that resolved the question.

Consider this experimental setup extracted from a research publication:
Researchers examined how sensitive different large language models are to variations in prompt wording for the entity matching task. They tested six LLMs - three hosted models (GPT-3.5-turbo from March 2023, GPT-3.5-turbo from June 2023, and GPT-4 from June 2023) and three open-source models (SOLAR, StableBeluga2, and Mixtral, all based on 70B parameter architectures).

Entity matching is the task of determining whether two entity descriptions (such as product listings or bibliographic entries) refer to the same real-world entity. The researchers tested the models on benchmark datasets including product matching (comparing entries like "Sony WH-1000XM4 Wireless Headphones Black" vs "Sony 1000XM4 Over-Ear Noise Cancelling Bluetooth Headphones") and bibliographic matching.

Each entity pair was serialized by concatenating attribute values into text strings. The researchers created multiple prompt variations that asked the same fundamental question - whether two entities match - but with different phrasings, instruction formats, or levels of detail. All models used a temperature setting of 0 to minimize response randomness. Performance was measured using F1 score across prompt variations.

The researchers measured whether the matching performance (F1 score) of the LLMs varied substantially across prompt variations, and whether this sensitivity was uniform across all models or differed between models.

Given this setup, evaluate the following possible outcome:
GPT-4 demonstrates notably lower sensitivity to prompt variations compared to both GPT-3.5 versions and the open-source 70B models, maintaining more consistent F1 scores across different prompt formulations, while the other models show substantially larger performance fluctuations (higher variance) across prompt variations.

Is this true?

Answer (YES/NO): YES